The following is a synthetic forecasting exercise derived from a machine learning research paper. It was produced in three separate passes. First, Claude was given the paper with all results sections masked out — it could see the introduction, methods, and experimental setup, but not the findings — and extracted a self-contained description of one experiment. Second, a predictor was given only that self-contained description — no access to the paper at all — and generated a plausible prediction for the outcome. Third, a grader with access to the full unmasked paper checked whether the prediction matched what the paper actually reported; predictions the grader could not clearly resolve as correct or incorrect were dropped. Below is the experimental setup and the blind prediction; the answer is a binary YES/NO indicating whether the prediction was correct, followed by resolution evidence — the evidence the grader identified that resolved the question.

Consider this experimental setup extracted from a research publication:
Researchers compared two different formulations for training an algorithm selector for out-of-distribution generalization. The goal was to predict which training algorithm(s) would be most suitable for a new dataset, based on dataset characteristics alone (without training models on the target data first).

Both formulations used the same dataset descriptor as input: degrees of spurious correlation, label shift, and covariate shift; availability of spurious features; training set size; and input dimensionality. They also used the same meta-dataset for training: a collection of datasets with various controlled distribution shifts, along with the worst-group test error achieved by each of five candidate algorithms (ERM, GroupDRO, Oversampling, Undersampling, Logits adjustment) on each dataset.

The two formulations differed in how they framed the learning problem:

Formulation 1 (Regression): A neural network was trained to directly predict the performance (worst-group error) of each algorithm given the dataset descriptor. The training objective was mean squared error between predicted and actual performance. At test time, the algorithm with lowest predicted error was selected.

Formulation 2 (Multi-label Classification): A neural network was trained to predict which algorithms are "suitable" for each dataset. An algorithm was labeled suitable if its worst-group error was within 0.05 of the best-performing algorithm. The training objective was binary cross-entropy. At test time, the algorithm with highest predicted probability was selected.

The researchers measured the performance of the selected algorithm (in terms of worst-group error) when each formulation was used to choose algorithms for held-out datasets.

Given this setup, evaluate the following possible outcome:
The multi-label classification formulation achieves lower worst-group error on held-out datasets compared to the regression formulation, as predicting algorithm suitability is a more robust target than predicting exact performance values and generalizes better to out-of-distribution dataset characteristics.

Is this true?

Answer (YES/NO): YES